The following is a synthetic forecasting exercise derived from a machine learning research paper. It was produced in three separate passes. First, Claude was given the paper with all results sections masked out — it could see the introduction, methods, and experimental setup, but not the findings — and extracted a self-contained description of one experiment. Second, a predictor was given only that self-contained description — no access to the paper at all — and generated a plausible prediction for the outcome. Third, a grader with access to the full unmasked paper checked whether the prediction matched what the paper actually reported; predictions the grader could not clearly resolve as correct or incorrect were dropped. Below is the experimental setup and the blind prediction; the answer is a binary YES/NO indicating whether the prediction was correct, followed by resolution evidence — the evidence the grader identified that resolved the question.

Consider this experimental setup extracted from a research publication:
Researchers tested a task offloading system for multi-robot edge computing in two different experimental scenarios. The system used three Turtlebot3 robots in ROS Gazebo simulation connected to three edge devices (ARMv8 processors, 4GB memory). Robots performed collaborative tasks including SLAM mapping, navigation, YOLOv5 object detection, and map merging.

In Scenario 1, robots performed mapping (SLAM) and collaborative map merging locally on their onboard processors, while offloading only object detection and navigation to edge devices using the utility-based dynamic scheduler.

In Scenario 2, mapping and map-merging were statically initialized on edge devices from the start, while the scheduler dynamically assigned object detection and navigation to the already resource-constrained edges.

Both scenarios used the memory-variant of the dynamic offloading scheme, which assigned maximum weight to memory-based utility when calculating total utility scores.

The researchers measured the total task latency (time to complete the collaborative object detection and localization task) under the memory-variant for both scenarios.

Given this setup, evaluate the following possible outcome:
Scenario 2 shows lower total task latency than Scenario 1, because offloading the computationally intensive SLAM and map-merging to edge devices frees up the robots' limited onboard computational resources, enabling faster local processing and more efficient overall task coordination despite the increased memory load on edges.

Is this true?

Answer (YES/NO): YES